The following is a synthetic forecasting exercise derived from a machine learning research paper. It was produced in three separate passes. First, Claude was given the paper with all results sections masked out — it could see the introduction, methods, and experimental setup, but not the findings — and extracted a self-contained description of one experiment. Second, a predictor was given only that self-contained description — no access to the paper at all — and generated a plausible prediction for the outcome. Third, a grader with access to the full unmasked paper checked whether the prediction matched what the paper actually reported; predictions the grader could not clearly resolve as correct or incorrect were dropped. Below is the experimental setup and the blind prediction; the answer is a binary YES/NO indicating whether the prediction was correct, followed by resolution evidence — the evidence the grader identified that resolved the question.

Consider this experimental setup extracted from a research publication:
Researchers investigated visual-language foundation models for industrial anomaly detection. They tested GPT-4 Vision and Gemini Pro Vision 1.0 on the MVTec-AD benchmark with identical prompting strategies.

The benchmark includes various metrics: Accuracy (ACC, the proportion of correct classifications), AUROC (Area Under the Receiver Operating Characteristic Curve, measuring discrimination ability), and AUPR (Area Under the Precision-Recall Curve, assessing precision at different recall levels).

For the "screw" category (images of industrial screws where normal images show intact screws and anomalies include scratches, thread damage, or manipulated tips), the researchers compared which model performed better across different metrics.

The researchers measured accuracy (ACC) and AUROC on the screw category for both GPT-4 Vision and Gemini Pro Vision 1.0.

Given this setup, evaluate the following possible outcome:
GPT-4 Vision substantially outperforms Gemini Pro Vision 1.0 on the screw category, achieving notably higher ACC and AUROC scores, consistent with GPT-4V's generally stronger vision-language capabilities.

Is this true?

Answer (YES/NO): NO